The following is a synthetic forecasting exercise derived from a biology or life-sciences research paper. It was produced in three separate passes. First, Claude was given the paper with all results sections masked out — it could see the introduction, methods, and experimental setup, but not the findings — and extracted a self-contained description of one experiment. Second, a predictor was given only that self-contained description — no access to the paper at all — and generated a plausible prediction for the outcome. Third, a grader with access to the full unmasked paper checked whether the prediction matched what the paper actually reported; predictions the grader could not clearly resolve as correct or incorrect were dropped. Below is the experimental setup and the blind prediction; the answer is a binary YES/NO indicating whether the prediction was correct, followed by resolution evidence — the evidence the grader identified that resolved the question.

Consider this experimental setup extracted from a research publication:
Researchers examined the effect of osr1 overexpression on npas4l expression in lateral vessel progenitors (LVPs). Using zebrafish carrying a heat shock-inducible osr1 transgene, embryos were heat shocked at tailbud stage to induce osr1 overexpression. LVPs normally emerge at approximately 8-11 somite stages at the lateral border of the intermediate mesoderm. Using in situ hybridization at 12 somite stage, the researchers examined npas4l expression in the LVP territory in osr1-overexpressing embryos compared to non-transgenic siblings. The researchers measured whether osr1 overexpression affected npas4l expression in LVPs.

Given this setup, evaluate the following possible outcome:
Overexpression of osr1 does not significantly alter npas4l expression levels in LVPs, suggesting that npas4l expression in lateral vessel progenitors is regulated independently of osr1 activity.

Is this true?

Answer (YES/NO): NO